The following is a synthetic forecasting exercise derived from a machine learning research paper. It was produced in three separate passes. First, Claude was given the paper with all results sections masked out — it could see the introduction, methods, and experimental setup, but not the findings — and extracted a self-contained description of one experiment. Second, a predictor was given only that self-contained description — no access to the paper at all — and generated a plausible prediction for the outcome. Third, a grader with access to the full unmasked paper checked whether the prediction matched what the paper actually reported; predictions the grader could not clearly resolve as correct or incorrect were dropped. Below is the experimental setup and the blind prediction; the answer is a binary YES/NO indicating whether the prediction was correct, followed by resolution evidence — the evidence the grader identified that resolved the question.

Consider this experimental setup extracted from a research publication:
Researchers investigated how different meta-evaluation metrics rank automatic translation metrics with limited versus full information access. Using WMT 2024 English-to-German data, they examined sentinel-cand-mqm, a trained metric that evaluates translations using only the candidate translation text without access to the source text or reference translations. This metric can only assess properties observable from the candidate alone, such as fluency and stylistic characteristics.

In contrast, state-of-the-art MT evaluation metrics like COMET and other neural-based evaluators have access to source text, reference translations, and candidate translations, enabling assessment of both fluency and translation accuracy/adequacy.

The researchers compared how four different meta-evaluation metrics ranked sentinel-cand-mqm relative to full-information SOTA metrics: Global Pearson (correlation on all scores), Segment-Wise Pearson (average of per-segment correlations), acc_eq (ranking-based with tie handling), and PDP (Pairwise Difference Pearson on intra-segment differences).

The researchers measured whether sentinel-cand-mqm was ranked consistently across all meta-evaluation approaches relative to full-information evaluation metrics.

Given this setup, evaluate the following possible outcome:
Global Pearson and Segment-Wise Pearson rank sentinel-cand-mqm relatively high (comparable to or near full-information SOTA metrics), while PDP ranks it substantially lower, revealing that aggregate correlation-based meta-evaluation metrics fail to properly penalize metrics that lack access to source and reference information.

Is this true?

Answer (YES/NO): NO